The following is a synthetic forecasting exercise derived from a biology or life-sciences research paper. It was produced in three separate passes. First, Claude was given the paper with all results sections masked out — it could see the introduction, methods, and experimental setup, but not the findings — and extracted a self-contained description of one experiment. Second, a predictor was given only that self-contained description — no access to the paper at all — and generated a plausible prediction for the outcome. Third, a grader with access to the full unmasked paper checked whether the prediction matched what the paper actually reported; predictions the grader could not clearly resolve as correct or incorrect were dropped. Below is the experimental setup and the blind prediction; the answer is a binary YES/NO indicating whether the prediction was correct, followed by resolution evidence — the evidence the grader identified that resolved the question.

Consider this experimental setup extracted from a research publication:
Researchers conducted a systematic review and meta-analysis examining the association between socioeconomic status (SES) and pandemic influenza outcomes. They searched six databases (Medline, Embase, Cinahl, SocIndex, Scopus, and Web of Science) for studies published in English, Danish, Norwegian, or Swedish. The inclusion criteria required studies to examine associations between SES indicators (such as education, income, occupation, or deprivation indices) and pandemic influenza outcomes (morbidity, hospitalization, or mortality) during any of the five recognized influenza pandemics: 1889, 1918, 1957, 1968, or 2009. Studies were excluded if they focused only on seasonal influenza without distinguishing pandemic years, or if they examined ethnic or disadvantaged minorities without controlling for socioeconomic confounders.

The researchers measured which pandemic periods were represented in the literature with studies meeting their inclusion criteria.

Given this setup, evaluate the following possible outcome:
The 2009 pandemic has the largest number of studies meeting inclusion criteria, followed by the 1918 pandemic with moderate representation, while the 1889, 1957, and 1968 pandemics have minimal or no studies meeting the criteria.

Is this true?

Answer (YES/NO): YES